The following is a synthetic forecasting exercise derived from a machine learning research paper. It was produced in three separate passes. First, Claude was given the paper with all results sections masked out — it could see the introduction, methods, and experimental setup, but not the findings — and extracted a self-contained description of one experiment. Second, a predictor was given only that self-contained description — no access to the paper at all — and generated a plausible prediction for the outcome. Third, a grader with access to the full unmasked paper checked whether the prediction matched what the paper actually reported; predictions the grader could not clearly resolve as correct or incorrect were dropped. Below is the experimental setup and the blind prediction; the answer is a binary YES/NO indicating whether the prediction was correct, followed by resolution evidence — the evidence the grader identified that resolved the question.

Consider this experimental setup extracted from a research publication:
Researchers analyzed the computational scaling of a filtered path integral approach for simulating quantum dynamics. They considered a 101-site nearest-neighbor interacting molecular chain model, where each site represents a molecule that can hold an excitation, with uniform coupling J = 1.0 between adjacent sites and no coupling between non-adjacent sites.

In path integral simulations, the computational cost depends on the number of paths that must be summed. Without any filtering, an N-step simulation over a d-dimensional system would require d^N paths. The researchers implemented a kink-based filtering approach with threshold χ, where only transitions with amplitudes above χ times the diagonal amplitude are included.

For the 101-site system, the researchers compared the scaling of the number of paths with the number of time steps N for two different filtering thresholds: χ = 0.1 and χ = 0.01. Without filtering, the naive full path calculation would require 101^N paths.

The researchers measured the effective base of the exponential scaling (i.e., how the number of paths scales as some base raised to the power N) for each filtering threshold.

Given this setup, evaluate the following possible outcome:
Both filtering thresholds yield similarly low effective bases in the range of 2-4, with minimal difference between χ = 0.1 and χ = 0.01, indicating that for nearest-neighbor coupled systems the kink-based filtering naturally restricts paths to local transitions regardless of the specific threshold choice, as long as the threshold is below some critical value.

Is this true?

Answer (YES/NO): NO